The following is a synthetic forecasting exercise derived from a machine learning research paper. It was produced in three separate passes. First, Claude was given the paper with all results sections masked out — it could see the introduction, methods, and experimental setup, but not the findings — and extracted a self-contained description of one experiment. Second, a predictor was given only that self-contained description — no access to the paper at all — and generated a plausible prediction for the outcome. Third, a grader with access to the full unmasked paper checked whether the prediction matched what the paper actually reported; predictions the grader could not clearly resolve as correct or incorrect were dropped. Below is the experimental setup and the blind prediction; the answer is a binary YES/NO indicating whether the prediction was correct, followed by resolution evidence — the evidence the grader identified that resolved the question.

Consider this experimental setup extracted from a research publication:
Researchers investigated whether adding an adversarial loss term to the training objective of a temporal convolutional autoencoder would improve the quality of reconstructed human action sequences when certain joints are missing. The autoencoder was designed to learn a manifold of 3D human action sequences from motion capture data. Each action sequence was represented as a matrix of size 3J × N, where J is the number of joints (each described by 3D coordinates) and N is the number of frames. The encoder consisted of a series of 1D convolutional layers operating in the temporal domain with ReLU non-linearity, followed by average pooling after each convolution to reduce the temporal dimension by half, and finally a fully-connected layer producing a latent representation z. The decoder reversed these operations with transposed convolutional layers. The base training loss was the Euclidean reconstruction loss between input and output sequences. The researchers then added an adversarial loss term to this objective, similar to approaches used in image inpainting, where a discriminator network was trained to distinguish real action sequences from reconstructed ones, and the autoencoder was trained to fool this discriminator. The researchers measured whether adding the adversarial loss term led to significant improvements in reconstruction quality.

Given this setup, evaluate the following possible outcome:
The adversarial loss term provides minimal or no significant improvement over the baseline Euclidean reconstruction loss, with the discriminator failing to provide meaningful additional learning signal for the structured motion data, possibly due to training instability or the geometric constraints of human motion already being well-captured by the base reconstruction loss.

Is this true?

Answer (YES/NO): YES